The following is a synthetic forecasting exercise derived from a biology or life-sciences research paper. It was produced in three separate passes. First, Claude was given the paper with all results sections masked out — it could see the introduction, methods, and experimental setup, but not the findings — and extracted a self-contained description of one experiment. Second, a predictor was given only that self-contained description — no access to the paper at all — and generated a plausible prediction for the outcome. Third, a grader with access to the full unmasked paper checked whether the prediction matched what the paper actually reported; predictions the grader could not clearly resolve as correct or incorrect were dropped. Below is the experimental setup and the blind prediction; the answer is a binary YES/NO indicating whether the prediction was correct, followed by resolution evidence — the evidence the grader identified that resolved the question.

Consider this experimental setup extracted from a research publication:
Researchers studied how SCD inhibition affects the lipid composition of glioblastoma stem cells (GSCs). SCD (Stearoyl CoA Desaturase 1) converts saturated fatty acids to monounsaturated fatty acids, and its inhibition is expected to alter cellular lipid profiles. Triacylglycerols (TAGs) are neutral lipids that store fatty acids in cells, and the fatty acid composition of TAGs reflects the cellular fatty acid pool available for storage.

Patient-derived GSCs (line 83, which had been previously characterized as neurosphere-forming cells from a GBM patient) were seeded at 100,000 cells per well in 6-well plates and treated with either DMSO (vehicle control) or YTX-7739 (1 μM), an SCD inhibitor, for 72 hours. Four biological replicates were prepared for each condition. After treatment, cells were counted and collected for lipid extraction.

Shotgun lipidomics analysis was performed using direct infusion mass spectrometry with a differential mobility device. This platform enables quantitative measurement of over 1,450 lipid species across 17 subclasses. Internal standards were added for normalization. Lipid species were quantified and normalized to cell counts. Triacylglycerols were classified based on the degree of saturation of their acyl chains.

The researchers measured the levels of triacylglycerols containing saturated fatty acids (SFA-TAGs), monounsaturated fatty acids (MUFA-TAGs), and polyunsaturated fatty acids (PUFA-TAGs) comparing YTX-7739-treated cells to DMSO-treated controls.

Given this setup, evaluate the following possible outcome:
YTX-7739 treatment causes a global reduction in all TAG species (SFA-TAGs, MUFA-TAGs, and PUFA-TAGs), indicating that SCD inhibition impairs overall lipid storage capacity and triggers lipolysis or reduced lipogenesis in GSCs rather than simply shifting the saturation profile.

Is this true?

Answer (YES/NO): NO